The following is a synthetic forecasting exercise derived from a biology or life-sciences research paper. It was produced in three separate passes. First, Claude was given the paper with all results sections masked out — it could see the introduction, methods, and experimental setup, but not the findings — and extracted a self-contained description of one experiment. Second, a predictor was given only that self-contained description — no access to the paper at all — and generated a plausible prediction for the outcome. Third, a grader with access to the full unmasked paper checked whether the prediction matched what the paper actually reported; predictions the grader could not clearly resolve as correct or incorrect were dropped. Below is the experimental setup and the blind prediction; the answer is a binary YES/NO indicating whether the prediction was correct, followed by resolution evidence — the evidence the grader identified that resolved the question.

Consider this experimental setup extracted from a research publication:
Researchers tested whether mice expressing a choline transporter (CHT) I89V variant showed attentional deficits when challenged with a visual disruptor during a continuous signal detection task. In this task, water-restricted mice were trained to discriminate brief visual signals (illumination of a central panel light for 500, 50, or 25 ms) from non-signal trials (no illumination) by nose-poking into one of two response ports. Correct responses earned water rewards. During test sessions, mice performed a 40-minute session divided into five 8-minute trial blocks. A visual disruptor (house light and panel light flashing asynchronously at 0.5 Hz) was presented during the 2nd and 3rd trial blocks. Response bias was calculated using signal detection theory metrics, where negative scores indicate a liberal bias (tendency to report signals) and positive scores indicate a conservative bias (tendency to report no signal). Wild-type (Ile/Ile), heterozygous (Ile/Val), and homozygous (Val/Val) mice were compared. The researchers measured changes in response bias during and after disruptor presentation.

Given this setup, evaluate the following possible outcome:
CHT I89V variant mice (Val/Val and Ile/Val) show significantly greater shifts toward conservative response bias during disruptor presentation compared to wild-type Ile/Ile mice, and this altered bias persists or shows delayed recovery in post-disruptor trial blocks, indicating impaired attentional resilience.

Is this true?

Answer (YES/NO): NO